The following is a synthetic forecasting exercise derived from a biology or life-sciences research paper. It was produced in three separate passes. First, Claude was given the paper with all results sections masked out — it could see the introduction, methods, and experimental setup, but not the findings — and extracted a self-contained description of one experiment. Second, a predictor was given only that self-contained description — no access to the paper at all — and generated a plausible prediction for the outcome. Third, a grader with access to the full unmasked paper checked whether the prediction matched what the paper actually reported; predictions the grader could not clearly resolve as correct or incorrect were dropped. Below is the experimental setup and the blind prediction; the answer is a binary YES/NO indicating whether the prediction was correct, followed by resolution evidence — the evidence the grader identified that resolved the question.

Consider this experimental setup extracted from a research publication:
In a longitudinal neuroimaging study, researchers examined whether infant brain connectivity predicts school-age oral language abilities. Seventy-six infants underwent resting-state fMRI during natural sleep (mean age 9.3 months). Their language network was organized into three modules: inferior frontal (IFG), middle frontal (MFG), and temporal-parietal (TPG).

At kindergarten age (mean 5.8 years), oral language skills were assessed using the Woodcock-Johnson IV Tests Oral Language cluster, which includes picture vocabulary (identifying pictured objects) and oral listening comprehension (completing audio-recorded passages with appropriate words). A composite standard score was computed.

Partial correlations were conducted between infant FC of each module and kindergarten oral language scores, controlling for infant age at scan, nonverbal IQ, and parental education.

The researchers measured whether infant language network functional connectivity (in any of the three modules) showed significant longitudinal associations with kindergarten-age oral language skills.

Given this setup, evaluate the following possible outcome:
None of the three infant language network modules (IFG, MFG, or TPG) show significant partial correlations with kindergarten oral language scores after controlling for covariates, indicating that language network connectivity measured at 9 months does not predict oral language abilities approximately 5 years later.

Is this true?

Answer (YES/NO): YES